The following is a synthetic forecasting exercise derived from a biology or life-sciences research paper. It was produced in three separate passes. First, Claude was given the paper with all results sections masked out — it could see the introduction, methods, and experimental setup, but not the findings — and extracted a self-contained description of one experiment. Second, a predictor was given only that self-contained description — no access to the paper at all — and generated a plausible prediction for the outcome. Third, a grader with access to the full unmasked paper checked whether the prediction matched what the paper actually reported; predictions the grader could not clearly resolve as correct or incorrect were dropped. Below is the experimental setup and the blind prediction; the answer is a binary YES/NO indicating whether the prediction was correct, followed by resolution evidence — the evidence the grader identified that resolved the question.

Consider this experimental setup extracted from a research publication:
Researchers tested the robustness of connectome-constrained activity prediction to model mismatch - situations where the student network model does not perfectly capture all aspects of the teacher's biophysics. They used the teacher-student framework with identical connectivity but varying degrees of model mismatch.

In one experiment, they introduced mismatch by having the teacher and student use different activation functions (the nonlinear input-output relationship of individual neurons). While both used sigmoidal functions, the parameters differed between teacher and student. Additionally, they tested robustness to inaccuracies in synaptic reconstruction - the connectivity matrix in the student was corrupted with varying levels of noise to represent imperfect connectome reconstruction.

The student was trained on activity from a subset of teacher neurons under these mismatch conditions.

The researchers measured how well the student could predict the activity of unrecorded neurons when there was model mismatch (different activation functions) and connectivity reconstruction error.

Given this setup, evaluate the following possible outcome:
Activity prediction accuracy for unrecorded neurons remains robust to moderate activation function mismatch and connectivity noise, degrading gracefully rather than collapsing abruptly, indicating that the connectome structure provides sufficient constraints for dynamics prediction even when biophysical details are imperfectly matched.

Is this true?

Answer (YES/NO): YES